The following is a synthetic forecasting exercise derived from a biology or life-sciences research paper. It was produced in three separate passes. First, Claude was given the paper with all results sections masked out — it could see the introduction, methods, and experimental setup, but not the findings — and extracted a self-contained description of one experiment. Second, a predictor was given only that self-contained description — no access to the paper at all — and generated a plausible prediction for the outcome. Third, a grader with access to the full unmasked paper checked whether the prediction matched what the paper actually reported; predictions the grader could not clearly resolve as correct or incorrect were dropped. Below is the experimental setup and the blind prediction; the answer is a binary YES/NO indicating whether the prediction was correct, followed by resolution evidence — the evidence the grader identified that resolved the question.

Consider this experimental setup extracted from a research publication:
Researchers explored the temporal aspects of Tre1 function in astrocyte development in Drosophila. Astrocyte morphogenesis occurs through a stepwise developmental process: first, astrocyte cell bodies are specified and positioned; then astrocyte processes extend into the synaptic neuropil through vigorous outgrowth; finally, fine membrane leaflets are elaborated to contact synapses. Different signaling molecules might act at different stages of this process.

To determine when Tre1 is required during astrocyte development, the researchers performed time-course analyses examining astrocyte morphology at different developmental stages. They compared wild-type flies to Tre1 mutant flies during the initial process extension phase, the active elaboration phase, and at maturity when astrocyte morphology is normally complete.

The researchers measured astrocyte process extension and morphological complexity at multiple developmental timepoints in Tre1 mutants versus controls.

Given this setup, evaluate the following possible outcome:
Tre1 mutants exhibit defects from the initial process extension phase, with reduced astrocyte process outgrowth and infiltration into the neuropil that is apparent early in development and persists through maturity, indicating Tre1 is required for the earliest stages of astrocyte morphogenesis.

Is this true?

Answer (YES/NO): YES